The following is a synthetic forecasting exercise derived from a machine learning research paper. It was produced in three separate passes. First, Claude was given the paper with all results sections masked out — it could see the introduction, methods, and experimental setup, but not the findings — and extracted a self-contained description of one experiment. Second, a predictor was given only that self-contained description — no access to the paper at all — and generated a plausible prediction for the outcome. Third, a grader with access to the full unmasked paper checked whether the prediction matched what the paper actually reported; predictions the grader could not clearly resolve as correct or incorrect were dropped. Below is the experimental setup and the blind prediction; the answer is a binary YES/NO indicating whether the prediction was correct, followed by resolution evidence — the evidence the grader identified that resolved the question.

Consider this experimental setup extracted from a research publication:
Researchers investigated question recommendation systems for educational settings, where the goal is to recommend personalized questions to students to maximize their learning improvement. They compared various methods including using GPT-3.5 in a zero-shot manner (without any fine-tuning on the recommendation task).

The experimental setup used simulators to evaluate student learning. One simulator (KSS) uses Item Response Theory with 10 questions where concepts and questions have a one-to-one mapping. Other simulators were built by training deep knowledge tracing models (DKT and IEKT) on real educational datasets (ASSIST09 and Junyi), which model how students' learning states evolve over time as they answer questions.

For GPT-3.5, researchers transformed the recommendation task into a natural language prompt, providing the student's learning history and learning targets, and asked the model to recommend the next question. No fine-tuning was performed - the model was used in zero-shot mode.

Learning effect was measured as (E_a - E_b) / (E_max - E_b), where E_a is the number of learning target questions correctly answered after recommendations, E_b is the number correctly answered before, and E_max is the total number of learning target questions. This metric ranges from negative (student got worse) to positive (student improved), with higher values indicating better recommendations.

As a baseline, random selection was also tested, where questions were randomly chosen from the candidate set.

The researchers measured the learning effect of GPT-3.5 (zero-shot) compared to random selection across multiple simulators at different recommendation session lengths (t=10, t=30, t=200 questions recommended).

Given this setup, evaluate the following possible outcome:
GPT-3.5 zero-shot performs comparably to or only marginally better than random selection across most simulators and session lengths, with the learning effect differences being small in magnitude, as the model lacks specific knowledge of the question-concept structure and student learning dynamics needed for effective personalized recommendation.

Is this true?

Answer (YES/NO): NO